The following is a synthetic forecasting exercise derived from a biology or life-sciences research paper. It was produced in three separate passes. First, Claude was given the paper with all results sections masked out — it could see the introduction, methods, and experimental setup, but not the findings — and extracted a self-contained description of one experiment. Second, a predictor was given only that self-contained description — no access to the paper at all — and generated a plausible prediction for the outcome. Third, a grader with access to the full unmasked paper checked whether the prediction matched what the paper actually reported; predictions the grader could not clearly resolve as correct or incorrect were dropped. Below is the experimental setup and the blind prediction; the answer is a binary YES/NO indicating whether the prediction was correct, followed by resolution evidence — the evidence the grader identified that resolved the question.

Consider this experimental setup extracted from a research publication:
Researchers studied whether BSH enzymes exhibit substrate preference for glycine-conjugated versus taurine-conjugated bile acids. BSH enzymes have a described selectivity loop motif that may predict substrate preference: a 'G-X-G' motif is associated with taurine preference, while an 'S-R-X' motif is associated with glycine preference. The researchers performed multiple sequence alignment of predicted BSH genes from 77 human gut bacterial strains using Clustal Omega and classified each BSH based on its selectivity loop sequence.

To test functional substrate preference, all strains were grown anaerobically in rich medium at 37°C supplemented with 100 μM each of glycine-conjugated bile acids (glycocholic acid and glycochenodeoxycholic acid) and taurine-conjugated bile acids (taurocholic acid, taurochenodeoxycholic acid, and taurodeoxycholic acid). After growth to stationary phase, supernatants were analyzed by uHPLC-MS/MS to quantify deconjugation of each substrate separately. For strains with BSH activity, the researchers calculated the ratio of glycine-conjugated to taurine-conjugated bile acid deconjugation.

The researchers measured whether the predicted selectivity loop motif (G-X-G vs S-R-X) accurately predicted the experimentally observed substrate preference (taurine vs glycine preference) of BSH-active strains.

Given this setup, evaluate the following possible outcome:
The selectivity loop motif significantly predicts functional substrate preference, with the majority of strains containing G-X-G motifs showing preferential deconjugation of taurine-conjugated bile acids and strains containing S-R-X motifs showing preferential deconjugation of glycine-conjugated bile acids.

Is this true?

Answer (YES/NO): YES